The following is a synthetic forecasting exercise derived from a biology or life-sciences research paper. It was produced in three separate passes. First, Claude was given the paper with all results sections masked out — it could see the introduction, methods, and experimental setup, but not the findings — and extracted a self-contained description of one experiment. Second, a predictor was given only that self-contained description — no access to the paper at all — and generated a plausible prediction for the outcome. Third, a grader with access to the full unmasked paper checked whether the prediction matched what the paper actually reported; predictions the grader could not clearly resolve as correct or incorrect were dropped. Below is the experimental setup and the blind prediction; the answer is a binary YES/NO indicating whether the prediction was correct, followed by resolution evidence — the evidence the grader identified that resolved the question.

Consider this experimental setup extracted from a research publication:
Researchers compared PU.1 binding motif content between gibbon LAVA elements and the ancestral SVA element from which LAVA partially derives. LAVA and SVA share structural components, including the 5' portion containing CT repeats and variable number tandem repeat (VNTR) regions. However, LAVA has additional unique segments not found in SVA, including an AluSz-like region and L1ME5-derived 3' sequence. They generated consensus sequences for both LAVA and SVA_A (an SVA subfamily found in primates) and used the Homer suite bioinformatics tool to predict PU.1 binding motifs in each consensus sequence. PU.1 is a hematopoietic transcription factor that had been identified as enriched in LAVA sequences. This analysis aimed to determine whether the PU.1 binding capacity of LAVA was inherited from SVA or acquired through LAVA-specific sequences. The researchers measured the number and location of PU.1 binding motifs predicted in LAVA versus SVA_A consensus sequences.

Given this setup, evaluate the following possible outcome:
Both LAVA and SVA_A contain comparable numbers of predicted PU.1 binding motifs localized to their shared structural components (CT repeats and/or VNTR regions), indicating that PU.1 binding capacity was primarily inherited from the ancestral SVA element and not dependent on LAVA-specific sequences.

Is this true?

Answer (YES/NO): NO